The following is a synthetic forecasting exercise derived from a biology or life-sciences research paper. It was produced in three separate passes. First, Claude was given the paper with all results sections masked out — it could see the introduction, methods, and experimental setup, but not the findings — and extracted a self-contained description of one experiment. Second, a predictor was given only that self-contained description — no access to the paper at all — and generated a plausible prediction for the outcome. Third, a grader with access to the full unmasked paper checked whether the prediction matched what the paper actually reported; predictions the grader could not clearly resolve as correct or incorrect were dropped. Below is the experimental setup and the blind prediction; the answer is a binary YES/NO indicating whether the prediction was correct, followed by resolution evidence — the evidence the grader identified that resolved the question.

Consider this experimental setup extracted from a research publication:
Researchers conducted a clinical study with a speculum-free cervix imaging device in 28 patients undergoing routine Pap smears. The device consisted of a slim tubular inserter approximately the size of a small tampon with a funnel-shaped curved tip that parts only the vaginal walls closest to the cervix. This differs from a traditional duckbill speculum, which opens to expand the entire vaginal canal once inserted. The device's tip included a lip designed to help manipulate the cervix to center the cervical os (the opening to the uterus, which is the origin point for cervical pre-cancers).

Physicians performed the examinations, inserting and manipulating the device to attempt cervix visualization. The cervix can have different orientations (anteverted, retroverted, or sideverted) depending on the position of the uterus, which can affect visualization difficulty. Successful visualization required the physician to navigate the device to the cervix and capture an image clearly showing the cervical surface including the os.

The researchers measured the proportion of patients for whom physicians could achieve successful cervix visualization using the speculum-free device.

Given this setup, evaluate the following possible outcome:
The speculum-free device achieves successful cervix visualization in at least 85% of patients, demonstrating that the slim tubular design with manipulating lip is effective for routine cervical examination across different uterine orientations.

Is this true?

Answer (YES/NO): NO